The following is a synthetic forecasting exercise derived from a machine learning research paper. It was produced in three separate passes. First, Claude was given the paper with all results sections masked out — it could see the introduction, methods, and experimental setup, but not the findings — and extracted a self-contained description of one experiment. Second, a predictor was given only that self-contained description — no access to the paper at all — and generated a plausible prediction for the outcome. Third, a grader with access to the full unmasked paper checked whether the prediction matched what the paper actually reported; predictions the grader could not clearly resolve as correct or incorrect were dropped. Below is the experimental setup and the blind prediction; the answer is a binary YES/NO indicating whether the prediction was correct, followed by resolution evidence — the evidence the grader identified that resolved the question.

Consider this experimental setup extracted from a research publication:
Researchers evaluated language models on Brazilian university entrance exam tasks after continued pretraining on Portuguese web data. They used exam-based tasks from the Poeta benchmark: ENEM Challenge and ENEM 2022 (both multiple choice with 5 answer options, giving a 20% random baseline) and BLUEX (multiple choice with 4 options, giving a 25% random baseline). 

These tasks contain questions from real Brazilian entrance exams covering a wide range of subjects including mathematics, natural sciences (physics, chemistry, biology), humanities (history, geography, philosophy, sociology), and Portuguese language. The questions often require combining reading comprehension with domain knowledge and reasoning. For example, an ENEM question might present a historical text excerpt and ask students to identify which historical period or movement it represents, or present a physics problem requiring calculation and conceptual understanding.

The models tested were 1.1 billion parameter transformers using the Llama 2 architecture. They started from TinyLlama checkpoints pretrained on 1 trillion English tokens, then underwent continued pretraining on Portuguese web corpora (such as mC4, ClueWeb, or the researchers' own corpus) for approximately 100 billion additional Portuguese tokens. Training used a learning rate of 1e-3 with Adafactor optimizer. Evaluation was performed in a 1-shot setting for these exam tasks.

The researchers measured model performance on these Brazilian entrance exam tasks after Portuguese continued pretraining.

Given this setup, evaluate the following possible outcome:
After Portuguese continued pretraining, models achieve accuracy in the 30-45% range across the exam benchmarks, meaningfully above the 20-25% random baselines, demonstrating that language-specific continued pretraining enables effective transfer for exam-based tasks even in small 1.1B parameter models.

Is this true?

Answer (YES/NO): NO